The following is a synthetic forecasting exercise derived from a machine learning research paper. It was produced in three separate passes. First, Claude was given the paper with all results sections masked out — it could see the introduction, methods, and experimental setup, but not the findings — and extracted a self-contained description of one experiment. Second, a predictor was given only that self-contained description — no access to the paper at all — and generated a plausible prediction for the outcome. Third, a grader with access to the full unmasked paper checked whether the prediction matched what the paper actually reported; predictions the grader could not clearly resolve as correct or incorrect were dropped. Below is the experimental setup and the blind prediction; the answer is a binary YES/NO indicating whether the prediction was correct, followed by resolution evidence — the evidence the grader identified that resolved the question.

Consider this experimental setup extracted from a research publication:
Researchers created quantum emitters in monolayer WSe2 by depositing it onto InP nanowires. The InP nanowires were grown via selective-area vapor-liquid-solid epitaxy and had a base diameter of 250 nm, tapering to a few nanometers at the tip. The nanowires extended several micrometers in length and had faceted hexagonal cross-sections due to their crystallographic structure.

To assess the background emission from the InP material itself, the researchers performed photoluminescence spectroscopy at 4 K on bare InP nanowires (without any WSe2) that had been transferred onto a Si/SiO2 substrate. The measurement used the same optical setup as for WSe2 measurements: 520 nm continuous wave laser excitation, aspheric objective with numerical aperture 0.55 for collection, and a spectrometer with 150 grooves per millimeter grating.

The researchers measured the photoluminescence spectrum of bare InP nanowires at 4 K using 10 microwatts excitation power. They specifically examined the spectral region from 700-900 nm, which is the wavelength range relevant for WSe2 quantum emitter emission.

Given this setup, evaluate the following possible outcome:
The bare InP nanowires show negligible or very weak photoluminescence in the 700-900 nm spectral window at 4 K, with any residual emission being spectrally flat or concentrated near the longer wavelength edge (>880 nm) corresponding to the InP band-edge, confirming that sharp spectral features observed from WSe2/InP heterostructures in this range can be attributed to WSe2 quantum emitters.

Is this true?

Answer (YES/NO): NO